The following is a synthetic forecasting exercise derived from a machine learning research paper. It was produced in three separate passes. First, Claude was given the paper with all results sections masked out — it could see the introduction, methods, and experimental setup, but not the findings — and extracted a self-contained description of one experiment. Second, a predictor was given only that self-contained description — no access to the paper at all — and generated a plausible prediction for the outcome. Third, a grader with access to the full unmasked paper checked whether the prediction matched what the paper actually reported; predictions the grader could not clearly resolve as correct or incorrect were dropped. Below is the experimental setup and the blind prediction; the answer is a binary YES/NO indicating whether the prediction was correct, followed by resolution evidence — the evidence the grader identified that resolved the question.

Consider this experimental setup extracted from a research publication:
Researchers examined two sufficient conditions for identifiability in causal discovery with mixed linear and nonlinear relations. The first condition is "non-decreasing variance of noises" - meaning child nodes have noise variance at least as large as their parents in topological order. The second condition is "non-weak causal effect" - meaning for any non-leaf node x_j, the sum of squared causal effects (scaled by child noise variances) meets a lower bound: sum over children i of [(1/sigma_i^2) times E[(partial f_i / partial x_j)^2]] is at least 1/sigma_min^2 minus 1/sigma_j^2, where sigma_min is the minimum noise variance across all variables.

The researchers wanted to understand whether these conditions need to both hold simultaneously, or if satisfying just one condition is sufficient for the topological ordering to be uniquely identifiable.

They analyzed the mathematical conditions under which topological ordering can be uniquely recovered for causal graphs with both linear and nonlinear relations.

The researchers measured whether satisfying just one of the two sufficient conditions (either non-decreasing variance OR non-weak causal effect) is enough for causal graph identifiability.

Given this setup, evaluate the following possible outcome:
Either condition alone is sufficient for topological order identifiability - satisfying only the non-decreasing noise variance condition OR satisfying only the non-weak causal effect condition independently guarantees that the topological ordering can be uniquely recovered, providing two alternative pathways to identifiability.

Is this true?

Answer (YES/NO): YES